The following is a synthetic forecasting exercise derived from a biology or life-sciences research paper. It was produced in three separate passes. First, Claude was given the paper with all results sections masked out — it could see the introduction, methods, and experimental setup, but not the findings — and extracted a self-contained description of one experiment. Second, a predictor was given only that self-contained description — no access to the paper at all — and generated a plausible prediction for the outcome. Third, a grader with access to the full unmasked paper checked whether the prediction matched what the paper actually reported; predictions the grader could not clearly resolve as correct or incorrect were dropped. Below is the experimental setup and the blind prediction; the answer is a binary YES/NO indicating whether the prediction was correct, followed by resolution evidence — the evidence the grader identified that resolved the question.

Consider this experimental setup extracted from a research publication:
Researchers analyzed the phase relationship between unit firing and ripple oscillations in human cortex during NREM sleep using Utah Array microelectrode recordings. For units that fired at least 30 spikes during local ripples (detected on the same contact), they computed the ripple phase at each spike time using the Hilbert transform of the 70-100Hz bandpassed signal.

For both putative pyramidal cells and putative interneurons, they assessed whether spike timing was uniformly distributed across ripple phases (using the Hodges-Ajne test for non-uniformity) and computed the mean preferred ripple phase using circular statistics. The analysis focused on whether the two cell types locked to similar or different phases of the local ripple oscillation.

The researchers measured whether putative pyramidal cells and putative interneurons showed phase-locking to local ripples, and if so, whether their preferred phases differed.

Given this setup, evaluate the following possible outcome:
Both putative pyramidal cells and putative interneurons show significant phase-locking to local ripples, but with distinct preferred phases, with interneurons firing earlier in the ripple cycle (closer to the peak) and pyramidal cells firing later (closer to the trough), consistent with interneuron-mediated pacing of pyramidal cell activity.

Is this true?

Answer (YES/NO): NO